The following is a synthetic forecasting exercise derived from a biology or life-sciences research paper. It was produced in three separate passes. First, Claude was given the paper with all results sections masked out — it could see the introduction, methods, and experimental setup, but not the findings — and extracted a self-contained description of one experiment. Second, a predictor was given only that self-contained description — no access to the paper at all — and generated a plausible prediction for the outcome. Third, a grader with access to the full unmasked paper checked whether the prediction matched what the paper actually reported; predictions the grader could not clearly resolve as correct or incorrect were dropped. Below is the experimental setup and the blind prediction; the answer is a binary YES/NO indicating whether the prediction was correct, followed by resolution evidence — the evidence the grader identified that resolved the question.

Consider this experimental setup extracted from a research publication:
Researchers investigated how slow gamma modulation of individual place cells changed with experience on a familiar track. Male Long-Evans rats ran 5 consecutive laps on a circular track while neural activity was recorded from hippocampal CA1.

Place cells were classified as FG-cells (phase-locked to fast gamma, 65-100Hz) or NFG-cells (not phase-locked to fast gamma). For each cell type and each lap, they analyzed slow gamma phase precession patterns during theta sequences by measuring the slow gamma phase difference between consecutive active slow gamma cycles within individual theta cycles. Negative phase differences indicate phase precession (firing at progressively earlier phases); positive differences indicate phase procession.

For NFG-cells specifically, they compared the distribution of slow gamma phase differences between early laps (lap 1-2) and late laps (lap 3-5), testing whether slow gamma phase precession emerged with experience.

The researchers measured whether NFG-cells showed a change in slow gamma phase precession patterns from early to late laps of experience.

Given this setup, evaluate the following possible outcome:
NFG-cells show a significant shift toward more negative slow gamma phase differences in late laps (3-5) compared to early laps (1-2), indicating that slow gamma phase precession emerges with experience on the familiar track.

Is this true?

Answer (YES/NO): NO